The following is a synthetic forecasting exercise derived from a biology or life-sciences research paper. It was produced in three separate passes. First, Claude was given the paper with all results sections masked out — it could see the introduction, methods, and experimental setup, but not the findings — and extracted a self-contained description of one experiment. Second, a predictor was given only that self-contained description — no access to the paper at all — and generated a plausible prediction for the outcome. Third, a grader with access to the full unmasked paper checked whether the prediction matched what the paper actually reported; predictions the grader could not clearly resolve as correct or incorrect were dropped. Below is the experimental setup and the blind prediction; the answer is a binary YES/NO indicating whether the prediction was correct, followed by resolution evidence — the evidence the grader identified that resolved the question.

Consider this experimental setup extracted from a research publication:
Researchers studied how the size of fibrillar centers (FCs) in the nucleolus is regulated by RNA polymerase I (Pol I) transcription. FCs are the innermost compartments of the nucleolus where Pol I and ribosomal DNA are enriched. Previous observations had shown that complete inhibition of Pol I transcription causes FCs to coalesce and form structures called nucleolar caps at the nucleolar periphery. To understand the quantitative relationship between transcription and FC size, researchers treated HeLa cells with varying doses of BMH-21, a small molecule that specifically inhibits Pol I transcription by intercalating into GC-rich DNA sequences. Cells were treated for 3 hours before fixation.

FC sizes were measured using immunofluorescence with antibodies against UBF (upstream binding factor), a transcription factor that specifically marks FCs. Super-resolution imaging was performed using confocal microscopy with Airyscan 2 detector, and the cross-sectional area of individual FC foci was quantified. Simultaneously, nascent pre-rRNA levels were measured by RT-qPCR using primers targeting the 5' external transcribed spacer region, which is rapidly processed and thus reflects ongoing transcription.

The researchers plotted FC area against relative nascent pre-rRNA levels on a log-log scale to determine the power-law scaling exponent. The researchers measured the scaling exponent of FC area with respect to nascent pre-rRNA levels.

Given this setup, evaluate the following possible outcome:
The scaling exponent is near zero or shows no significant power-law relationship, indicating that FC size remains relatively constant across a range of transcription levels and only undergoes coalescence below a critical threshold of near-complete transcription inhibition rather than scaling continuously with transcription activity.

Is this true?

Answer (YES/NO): NO